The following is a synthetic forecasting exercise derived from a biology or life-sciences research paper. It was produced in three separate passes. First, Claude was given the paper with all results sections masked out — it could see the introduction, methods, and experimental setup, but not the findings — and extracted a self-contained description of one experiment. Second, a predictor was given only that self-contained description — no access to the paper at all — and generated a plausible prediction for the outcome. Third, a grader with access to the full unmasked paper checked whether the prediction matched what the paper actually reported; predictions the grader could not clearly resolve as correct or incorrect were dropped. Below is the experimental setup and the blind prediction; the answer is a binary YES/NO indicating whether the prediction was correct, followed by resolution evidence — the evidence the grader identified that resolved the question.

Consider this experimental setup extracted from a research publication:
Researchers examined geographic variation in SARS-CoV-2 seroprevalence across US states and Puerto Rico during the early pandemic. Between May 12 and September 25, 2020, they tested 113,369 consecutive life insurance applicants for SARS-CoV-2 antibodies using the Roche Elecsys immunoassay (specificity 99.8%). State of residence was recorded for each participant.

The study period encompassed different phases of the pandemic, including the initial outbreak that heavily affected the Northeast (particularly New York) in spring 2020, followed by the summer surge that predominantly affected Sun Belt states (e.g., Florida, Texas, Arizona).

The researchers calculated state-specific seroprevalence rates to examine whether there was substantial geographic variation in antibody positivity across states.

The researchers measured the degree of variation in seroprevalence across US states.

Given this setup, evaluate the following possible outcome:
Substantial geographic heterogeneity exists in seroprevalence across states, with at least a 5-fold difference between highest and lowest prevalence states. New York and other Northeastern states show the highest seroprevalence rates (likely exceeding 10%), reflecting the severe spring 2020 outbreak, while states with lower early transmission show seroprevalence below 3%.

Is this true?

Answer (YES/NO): NO